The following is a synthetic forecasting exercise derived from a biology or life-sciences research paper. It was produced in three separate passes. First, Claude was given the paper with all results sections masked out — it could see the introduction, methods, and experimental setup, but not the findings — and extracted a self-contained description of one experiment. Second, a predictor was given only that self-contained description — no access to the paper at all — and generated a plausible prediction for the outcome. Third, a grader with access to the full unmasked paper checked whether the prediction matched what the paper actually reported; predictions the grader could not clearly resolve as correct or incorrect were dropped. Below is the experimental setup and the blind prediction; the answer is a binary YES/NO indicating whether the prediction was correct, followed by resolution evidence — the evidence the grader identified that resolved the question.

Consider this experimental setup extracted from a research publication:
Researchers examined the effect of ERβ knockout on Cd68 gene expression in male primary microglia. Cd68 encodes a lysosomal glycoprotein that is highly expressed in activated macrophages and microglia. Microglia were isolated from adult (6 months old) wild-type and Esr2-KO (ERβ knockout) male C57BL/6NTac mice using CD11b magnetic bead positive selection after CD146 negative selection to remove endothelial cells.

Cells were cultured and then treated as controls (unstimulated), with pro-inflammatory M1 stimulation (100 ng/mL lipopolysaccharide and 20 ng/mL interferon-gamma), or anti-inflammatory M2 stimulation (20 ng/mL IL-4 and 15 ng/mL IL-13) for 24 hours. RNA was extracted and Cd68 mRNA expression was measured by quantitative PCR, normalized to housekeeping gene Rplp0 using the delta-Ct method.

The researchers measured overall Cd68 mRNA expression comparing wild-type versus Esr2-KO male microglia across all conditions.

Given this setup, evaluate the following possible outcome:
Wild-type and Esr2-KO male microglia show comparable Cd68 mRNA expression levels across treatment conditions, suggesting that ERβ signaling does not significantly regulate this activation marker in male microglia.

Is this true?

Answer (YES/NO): NO